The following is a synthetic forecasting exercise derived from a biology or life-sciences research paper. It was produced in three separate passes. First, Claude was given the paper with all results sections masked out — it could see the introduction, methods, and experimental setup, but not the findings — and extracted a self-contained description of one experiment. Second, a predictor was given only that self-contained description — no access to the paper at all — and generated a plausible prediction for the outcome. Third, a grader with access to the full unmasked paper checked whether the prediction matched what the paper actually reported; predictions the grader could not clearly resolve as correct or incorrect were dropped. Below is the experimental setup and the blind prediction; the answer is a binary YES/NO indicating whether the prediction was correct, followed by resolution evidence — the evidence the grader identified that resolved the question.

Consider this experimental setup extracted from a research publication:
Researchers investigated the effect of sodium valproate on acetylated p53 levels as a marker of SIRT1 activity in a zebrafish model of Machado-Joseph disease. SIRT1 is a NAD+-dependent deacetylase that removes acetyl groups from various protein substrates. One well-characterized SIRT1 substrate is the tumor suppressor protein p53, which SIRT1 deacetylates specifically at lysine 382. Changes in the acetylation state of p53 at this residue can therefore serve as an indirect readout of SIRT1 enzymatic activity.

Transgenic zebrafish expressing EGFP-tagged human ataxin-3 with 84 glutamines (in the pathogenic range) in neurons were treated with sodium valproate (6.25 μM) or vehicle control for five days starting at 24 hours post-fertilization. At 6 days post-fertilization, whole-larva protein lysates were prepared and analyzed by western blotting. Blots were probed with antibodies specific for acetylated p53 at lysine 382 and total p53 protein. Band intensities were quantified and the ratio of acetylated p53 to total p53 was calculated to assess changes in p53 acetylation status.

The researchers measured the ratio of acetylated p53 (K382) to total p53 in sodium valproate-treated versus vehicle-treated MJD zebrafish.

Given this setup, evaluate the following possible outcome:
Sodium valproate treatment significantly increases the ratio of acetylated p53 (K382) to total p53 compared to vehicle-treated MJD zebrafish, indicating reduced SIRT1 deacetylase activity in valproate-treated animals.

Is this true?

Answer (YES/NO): NO